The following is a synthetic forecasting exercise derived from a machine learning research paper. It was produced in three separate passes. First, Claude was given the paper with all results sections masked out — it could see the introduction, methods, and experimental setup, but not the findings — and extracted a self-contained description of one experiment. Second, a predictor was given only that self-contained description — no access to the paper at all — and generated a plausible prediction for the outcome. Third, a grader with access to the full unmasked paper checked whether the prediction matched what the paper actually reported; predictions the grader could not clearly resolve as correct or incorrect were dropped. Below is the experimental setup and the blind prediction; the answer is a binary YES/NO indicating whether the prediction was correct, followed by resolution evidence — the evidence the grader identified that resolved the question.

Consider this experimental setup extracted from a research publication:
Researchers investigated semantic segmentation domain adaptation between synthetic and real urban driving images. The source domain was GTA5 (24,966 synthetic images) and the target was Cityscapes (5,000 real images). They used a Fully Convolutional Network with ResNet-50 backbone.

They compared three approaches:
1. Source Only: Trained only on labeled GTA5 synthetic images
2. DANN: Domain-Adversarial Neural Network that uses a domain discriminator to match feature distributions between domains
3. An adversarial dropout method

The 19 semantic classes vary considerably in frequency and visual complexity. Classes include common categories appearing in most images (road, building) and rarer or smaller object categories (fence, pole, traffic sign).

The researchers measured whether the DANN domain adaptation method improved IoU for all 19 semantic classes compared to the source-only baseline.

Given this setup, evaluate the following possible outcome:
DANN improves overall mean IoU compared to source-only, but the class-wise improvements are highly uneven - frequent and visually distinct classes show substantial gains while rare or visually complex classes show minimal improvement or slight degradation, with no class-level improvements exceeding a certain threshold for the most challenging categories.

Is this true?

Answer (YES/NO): NO